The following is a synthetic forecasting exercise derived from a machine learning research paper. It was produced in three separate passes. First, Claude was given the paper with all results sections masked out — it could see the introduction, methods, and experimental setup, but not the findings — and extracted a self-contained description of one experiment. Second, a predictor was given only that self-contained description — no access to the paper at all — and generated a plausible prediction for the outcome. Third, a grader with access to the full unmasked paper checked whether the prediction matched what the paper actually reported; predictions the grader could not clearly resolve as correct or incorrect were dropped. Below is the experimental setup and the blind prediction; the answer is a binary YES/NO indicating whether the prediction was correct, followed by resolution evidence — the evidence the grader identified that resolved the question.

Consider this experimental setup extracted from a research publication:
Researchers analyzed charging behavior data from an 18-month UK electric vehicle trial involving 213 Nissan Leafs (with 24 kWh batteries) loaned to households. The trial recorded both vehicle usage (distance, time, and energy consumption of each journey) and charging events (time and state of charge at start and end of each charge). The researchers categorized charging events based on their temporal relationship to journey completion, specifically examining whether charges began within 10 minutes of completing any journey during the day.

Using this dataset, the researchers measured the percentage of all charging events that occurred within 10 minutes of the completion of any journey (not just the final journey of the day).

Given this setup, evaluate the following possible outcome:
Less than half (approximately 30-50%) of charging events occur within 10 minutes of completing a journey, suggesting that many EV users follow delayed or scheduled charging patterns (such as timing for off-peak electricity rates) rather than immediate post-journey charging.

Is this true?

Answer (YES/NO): NO